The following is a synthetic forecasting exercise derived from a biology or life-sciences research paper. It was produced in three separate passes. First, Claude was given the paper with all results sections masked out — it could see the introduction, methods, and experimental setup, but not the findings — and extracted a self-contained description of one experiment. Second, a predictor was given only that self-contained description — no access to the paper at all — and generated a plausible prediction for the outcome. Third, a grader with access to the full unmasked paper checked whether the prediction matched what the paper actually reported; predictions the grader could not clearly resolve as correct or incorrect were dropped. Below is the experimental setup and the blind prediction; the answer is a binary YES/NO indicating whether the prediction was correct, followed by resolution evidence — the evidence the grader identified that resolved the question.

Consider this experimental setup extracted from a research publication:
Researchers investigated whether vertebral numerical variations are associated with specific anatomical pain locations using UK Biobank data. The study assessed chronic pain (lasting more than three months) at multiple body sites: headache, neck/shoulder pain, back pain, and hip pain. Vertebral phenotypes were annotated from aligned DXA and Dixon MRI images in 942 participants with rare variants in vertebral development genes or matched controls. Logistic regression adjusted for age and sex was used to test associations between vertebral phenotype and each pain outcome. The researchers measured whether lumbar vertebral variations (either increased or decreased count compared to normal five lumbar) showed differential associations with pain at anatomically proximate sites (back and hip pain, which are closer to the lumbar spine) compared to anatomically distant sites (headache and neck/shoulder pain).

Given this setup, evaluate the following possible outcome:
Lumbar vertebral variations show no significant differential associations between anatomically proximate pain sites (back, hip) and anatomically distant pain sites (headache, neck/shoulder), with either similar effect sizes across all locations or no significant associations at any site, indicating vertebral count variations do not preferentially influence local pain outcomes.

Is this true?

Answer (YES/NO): NO